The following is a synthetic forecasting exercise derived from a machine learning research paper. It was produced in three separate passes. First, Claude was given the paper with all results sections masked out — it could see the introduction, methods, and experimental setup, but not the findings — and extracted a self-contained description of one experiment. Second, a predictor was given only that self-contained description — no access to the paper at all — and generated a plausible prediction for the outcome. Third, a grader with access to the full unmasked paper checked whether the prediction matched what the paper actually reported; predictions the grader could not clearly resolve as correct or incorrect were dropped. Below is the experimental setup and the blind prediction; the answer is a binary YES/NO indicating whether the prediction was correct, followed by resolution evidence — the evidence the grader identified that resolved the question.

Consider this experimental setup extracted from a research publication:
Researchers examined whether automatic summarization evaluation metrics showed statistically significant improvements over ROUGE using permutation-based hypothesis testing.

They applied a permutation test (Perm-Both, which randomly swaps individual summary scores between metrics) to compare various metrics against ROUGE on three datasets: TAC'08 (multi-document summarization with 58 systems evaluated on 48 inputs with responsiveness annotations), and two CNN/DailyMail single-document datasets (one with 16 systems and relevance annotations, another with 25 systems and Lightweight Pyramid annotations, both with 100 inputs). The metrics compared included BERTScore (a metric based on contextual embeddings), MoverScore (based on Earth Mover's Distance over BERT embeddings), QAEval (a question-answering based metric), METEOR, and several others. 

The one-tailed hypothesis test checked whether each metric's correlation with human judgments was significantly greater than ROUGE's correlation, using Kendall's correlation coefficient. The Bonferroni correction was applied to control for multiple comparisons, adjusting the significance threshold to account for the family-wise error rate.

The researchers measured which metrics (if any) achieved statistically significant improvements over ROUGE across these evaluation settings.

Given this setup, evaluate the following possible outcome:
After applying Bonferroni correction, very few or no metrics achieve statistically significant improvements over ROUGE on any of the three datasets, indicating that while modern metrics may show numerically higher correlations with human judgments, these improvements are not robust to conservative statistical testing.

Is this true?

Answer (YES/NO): NO